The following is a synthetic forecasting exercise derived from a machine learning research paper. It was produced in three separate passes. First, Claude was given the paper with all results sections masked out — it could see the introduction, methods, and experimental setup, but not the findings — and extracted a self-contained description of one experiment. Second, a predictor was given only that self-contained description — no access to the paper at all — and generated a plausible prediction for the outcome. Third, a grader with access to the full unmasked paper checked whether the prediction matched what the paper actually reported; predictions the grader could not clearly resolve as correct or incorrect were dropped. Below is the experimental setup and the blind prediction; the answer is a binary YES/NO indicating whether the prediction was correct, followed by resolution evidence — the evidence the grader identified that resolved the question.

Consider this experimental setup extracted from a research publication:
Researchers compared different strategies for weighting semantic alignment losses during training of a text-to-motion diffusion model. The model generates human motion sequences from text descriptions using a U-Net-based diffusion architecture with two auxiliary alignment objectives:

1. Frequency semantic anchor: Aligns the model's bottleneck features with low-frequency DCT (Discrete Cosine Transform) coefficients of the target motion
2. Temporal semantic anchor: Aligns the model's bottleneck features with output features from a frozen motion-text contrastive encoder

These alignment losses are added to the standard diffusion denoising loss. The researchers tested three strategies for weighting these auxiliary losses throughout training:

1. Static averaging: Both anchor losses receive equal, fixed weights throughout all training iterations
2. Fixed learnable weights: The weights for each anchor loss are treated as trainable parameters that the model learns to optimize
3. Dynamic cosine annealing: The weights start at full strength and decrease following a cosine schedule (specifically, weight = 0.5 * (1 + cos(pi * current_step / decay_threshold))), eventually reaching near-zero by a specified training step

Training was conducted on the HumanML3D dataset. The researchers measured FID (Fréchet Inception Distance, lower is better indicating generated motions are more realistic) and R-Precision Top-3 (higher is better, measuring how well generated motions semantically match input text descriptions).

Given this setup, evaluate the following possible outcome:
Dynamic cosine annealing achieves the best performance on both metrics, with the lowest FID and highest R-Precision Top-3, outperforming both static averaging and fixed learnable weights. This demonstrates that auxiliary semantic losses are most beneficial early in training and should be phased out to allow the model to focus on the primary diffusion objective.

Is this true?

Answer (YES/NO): YES